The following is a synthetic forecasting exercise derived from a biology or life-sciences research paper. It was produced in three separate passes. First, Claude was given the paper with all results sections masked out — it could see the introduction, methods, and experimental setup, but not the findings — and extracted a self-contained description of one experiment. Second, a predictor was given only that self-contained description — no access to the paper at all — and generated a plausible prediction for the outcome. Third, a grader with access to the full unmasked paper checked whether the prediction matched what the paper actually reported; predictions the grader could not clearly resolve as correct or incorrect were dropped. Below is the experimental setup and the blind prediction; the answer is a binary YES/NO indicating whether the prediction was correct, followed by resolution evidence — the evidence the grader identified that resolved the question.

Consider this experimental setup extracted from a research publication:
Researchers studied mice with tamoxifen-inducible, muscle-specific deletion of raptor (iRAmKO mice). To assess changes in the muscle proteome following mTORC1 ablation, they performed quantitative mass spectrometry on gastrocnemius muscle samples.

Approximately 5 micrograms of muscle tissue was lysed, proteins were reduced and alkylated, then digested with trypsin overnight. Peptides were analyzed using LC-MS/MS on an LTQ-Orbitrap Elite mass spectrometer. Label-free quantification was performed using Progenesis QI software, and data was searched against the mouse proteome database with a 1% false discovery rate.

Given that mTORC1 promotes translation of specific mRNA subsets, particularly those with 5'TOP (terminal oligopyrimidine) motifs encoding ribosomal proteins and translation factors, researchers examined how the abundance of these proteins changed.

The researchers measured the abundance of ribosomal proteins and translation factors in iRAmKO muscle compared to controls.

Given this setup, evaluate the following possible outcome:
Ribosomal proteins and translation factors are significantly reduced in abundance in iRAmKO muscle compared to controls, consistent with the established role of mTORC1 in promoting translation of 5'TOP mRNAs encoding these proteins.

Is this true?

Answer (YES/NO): YES